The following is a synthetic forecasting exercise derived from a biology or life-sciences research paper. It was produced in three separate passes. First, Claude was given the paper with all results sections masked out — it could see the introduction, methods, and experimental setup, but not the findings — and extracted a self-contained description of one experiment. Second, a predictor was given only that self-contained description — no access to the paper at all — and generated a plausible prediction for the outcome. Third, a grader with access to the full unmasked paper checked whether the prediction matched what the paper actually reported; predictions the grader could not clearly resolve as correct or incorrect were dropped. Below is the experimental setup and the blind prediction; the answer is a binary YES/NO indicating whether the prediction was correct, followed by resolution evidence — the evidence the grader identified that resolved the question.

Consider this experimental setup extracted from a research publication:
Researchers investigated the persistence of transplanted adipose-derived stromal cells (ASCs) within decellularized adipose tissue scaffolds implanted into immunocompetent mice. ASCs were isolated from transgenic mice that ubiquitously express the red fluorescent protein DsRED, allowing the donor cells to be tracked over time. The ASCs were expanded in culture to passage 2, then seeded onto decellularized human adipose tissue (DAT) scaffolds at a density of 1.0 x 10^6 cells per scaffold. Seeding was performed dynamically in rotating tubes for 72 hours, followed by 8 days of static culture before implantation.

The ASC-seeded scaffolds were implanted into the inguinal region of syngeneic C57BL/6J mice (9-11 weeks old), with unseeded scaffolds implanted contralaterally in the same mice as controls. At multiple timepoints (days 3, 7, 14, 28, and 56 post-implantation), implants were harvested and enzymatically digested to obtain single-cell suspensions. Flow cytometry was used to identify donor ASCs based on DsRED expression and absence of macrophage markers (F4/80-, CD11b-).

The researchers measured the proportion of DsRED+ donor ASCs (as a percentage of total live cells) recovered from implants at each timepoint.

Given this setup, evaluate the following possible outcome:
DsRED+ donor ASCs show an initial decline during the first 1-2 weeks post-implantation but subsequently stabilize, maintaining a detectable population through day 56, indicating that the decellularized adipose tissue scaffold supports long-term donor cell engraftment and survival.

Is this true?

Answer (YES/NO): NO